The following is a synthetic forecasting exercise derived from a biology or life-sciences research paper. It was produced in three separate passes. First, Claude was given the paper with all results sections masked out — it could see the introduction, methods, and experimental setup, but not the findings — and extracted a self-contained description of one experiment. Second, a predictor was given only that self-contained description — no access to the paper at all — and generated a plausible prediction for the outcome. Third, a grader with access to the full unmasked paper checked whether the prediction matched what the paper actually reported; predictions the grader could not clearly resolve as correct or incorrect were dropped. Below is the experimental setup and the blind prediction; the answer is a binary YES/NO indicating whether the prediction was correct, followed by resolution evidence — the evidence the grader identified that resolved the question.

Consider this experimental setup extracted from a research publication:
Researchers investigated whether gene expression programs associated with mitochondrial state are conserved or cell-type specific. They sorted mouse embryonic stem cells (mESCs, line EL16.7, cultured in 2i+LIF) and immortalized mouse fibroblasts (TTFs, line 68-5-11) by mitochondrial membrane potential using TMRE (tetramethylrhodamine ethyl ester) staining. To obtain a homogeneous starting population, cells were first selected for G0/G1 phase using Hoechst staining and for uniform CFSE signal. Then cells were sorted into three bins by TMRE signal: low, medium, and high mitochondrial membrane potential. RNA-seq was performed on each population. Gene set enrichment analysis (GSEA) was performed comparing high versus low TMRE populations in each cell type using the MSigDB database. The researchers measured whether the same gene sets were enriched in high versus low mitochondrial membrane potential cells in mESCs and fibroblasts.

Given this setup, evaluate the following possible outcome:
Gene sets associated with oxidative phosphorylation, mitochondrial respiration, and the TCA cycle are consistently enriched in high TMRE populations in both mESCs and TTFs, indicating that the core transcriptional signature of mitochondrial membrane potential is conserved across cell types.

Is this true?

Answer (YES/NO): NO